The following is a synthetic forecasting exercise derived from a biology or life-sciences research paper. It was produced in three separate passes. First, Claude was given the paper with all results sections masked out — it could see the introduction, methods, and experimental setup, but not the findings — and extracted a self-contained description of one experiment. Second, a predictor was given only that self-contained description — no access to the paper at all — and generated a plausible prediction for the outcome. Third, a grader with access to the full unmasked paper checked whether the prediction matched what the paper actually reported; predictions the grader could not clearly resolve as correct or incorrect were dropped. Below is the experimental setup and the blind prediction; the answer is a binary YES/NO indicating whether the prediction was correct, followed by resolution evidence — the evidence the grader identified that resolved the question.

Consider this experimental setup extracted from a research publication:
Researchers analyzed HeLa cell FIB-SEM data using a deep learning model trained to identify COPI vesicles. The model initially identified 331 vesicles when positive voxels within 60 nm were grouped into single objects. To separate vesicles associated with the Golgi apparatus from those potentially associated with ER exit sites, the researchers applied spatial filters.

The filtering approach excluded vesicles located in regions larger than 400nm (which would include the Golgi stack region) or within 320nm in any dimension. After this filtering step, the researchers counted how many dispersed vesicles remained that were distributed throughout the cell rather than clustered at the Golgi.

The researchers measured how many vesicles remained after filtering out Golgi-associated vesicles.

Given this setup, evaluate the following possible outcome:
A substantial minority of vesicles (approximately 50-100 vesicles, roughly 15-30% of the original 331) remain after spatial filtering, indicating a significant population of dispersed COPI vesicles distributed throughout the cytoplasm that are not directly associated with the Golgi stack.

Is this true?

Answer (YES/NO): NO